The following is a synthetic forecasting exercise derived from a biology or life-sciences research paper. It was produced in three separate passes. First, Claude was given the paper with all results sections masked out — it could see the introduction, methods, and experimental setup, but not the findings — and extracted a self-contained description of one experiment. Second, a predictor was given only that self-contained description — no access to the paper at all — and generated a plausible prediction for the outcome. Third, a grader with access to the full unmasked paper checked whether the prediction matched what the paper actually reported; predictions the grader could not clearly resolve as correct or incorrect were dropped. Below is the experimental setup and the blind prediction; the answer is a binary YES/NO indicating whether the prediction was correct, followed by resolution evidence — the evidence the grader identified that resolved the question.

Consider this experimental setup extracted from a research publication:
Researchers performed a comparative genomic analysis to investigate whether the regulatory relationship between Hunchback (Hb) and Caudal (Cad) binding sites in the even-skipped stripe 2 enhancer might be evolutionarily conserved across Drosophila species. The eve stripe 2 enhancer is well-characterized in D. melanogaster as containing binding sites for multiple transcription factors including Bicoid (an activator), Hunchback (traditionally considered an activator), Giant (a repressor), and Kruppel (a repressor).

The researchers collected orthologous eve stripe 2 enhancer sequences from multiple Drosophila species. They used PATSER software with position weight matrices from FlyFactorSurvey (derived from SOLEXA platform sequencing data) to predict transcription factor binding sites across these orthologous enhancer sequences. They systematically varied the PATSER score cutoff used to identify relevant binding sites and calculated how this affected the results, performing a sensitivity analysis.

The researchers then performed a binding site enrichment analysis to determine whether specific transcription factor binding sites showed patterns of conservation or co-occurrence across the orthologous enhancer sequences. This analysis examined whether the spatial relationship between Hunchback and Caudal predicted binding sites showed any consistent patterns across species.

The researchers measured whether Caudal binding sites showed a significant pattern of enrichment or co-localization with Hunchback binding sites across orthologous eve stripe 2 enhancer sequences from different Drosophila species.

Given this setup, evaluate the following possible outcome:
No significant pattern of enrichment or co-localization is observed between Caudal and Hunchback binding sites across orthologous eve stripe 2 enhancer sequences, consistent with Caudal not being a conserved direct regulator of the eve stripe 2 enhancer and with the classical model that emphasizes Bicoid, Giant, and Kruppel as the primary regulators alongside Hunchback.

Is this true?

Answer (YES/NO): NO